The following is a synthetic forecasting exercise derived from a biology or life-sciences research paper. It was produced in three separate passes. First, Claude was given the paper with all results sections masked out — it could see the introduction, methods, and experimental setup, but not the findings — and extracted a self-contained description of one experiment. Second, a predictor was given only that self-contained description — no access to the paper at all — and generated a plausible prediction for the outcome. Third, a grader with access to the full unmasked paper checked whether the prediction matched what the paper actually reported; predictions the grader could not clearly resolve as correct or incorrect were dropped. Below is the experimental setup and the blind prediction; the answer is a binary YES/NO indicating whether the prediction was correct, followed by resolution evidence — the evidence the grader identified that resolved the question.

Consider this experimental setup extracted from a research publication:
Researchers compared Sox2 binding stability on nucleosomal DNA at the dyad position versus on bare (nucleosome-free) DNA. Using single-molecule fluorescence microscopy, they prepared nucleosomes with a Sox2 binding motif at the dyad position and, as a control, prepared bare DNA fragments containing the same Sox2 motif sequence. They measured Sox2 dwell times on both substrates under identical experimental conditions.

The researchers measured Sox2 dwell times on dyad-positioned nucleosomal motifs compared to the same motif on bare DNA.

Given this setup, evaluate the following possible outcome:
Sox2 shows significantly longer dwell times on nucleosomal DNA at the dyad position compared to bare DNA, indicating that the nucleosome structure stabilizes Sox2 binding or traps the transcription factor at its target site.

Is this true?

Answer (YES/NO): YES